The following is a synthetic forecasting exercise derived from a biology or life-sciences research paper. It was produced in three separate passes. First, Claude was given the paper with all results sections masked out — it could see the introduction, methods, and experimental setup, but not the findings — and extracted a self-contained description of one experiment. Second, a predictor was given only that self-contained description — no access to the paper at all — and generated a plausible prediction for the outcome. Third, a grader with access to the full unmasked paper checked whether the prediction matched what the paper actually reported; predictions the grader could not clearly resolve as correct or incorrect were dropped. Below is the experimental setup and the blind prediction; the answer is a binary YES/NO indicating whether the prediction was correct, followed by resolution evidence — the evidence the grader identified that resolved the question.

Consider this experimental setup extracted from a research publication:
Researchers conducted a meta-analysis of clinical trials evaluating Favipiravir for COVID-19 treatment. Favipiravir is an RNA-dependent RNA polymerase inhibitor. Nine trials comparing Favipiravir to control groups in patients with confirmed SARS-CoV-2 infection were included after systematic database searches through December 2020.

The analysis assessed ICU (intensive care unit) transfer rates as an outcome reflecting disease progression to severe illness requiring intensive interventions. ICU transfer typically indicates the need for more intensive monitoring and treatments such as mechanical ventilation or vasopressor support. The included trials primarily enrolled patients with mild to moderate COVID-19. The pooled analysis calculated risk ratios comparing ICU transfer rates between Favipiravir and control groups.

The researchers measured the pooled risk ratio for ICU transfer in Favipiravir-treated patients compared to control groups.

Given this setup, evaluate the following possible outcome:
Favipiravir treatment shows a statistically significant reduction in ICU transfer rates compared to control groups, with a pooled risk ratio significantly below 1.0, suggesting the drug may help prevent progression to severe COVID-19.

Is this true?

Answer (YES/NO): NO